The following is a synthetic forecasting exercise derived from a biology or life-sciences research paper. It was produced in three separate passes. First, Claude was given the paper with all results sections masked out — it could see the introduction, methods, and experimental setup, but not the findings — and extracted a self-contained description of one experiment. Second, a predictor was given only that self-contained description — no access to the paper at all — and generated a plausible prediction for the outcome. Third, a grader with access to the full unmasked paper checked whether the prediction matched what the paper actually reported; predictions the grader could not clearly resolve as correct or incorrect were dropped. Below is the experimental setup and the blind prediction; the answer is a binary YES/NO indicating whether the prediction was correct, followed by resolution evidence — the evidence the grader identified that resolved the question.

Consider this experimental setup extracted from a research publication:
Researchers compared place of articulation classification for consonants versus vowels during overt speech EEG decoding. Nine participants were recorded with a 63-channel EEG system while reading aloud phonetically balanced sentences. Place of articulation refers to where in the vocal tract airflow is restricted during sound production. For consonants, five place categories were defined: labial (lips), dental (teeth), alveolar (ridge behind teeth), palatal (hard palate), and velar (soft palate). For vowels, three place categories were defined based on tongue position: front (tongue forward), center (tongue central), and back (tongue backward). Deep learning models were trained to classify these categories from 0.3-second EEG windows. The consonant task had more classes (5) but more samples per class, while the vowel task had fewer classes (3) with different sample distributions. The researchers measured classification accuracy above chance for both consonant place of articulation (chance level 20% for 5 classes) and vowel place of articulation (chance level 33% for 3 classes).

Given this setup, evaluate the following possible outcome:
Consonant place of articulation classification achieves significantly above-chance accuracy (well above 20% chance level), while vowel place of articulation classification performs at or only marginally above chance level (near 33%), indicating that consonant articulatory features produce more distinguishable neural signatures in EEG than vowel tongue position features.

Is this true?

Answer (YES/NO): NO